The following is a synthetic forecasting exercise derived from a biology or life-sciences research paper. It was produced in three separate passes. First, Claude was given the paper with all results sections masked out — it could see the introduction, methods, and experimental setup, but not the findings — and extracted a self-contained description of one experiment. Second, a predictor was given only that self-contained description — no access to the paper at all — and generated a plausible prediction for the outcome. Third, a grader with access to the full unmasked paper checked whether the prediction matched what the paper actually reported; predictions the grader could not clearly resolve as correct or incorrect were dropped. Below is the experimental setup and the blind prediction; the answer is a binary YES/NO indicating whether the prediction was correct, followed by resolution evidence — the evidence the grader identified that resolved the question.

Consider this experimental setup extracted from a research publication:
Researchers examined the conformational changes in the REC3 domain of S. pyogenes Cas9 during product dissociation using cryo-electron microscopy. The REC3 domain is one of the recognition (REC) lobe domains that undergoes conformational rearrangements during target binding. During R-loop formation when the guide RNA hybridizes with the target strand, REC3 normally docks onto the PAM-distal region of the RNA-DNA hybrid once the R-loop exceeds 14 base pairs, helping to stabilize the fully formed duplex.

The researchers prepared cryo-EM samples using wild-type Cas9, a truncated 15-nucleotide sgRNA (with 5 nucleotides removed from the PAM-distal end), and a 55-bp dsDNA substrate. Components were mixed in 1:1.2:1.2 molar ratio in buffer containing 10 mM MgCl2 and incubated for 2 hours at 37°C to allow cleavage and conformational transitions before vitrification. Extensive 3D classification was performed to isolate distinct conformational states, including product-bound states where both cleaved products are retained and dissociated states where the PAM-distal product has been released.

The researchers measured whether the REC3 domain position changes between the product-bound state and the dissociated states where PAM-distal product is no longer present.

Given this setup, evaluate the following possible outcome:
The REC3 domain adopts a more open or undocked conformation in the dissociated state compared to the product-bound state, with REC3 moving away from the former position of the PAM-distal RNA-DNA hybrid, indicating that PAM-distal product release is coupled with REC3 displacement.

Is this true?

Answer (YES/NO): NO